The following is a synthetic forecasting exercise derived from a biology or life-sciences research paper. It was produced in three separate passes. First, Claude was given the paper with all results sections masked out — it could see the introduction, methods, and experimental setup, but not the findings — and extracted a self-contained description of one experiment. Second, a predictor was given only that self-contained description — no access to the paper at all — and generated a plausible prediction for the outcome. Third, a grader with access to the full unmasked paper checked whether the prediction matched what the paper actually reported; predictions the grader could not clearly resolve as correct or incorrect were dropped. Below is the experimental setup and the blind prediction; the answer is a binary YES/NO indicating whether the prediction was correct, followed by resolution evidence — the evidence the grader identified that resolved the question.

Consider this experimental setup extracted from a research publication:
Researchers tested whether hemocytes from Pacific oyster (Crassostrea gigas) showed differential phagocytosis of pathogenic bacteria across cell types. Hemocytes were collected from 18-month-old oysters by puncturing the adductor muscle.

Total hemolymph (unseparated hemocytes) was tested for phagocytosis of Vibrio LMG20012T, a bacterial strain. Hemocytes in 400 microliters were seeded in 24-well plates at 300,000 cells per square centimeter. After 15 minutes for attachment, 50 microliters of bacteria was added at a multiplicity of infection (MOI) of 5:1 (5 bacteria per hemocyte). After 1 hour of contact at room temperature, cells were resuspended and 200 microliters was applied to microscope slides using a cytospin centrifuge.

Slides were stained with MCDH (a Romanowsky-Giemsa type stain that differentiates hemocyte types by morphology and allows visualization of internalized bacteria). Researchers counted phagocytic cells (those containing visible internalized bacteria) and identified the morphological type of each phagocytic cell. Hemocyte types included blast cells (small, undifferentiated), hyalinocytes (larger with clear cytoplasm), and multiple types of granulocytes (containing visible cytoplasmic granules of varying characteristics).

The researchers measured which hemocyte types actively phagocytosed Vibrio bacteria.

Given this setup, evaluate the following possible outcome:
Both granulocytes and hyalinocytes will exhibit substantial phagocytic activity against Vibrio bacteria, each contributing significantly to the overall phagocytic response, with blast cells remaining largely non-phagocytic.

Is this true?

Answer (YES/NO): NO